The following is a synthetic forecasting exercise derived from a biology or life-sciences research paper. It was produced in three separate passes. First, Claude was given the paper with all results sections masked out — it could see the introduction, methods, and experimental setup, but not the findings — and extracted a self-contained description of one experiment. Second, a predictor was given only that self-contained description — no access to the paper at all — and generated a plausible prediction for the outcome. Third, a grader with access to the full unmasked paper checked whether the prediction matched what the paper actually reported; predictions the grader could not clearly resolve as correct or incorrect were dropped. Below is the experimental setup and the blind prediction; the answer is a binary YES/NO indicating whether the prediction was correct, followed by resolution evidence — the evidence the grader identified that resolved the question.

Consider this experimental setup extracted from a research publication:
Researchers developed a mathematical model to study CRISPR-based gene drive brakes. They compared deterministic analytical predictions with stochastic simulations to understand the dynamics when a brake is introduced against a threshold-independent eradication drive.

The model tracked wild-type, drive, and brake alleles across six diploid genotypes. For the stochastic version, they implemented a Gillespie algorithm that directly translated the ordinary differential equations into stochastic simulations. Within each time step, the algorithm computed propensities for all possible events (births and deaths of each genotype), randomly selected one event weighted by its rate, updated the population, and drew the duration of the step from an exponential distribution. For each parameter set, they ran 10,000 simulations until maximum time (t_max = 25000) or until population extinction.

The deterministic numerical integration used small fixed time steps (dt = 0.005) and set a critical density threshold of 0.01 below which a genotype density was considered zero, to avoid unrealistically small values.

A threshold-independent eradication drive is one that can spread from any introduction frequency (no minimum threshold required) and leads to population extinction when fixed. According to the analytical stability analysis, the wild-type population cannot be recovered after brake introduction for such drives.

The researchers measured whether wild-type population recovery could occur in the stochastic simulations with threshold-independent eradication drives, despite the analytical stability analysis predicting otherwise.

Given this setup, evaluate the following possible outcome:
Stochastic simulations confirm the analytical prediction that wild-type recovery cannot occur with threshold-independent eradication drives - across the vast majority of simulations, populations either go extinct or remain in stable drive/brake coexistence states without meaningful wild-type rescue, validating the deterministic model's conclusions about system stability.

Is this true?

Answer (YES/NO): NO